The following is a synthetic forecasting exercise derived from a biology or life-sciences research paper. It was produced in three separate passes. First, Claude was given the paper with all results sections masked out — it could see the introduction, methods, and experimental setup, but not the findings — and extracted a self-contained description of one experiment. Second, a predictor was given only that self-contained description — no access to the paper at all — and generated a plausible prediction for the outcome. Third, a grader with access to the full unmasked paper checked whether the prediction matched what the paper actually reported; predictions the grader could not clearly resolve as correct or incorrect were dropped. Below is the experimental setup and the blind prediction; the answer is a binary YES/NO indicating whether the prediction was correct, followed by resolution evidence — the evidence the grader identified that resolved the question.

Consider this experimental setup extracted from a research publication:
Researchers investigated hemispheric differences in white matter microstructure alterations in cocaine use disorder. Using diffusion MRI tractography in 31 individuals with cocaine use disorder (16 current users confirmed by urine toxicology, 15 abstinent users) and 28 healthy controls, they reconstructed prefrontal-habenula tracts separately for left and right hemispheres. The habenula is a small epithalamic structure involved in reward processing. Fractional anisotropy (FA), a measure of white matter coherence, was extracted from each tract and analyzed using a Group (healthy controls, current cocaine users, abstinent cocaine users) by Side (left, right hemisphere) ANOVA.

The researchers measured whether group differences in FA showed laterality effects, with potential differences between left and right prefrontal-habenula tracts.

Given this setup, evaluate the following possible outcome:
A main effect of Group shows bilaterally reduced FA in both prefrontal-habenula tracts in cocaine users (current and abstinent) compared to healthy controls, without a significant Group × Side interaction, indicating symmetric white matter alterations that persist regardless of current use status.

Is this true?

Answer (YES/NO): YES